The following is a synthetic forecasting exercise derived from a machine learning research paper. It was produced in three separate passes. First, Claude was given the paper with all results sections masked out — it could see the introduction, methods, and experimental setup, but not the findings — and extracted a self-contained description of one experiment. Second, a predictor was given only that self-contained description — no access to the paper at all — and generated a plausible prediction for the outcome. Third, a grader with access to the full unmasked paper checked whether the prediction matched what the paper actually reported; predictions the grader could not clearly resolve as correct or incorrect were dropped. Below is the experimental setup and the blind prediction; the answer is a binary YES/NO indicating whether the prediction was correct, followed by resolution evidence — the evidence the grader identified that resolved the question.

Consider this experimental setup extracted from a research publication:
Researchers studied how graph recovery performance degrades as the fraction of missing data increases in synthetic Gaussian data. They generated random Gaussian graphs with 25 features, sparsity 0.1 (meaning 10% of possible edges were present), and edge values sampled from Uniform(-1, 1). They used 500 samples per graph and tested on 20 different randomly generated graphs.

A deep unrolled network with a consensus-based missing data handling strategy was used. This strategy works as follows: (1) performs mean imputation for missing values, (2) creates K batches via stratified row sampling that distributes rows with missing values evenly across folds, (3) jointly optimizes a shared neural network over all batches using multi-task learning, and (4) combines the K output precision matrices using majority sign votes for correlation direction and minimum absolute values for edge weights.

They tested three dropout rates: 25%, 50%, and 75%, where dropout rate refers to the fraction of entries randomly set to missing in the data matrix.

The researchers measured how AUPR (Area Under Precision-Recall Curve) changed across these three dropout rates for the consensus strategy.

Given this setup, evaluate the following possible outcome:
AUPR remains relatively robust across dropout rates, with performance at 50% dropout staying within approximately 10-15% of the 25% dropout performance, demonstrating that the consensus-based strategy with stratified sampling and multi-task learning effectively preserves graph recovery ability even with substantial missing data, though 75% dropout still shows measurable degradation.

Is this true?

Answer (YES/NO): NO